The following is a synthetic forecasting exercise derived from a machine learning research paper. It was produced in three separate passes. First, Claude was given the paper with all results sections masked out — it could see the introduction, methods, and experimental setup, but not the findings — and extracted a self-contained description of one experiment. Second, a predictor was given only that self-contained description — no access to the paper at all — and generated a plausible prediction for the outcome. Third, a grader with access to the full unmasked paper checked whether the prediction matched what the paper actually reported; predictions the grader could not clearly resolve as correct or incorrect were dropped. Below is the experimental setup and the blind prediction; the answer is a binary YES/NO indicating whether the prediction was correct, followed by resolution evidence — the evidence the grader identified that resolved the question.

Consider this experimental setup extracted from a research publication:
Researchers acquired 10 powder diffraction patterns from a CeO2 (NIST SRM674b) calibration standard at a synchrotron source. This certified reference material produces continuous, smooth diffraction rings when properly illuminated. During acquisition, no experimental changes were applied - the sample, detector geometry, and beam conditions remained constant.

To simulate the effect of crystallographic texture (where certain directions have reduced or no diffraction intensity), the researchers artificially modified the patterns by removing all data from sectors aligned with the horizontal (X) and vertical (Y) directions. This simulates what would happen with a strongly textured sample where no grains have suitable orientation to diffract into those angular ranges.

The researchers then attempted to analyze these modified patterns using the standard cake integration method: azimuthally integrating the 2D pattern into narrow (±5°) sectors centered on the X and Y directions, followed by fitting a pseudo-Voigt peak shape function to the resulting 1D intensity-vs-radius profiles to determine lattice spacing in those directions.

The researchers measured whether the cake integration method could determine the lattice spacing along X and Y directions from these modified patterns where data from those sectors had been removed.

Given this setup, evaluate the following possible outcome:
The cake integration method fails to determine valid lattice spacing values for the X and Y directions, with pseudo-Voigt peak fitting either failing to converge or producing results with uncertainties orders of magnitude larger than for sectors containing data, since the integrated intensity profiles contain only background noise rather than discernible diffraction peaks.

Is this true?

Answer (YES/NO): YES